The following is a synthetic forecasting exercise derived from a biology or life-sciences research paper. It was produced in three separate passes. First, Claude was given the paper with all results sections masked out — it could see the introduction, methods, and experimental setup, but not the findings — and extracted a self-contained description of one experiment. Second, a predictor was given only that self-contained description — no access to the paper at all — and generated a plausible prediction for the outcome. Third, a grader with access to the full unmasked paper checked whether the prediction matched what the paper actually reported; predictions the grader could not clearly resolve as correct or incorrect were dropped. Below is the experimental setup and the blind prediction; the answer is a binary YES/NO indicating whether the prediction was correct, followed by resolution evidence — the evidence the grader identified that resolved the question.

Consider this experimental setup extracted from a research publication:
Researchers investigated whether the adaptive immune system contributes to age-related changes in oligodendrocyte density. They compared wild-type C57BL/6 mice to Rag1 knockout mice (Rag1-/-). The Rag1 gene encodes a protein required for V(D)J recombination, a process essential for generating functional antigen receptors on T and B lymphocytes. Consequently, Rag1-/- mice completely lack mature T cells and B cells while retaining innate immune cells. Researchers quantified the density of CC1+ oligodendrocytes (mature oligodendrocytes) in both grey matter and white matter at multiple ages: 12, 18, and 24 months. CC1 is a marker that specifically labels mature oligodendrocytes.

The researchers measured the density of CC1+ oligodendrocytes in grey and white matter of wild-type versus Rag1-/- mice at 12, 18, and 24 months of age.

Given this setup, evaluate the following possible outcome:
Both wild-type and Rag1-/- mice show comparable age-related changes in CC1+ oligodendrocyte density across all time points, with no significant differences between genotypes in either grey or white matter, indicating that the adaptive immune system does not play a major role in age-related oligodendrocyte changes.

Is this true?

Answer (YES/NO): NO